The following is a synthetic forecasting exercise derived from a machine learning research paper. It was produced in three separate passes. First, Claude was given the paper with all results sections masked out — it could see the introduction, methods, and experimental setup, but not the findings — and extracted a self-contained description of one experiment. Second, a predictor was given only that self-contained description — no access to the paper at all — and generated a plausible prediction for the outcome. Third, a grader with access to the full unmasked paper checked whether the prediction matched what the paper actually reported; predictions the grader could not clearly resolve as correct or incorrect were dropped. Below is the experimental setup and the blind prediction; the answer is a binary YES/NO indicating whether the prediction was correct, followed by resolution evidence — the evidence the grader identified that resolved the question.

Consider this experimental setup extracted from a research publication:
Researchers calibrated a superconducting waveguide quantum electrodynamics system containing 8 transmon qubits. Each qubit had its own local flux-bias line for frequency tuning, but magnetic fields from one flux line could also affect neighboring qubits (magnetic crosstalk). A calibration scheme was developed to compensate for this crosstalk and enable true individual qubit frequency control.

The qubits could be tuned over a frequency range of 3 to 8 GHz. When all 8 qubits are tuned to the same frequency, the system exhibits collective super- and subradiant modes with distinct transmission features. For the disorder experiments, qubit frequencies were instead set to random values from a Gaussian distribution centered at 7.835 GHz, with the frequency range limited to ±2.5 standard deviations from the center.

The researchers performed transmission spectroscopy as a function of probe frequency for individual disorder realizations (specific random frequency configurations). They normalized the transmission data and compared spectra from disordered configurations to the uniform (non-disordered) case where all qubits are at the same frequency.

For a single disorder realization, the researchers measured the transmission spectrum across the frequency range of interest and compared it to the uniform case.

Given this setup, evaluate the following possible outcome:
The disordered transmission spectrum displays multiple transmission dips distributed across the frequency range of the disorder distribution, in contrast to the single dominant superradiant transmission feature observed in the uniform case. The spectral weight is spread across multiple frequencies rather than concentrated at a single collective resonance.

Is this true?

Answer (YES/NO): NO